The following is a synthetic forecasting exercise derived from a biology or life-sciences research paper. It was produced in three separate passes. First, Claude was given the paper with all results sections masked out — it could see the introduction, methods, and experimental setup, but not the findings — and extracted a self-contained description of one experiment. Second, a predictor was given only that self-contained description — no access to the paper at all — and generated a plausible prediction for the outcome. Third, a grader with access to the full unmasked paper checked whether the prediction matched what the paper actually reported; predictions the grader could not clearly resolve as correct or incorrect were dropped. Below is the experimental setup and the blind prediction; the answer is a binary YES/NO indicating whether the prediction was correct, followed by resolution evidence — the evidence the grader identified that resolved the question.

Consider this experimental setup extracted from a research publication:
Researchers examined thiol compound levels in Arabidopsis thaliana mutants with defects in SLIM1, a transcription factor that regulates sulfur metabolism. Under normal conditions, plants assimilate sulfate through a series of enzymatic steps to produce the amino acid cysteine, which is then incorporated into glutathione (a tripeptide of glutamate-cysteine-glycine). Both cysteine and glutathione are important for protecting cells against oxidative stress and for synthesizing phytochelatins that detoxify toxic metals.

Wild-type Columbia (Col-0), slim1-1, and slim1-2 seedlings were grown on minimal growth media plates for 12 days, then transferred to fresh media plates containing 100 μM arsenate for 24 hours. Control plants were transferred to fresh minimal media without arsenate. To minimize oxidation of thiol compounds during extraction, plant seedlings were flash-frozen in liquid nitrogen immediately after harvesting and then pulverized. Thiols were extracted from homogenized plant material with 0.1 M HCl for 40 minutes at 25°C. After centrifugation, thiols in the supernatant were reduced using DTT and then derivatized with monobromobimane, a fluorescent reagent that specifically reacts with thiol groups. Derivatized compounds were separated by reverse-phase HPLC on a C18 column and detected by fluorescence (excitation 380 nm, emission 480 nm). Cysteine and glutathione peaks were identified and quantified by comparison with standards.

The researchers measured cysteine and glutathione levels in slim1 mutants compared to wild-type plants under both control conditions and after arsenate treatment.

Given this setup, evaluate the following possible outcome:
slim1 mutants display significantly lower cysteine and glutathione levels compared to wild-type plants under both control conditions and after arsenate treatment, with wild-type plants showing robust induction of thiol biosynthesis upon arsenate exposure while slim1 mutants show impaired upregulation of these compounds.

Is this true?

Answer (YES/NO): NO